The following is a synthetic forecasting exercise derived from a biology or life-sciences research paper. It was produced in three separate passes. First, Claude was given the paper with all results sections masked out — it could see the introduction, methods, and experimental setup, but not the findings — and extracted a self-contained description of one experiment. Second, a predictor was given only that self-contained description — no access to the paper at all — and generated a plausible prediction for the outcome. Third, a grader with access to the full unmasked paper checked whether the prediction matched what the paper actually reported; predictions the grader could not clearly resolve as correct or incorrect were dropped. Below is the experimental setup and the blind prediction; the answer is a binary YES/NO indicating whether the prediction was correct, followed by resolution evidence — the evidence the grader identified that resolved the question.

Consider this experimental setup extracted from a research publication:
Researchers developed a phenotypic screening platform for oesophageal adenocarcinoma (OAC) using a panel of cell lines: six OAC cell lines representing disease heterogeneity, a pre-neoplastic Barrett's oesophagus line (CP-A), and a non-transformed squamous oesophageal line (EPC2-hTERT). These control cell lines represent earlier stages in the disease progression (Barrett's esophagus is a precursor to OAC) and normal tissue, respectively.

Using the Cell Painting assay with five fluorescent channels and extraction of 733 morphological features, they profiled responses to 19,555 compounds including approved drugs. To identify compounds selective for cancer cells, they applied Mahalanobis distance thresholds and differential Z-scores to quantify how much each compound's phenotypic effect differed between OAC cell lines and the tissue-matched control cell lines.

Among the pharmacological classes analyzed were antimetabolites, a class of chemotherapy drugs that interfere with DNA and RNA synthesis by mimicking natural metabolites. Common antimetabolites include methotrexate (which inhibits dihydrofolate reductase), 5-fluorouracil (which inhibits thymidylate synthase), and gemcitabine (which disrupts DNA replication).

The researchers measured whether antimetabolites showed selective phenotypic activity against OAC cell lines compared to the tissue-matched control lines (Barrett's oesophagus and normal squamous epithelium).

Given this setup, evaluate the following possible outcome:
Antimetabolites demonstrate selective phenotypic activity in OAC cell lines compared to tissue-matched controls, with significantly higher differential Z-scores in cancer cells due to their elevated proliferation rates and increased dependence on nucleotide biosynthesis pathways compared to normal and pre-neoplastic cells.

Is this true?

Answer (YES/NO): NO